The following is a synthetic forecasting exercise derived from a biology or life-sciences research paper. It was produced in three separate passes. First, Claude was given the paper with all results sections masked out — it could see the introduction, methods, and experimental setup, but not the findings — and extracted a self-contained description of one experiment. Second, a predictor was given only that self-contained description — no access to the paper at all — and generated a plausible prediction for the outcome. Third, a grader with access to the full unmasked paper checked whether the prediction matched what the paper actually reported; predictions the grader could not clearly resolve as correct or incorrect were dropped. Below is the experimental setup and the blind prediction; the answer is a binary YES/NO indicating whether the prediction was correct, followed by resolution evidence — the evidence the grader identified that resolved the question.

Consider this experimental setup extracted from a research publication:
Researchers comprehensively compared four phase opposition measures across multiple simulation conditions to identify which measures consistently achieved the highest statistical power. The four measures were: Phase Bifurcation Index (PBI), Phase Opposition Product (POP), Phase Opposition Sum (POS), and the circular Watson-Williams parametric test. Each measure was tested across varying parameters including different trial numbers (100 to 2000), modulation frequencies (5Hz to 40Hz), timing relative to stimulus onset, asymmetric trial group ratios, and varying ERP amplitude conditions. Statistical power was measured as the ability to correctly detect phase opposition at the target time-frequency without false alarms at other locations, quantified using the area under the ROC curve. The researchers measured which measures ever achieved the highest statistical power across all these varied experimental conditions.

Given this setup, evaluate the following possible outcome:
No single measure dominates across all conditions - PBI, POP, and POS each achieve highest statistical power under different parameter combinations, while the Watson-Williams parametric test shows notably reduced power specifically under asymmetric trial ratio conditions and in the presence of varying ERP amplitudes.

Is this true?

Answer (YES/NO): NO